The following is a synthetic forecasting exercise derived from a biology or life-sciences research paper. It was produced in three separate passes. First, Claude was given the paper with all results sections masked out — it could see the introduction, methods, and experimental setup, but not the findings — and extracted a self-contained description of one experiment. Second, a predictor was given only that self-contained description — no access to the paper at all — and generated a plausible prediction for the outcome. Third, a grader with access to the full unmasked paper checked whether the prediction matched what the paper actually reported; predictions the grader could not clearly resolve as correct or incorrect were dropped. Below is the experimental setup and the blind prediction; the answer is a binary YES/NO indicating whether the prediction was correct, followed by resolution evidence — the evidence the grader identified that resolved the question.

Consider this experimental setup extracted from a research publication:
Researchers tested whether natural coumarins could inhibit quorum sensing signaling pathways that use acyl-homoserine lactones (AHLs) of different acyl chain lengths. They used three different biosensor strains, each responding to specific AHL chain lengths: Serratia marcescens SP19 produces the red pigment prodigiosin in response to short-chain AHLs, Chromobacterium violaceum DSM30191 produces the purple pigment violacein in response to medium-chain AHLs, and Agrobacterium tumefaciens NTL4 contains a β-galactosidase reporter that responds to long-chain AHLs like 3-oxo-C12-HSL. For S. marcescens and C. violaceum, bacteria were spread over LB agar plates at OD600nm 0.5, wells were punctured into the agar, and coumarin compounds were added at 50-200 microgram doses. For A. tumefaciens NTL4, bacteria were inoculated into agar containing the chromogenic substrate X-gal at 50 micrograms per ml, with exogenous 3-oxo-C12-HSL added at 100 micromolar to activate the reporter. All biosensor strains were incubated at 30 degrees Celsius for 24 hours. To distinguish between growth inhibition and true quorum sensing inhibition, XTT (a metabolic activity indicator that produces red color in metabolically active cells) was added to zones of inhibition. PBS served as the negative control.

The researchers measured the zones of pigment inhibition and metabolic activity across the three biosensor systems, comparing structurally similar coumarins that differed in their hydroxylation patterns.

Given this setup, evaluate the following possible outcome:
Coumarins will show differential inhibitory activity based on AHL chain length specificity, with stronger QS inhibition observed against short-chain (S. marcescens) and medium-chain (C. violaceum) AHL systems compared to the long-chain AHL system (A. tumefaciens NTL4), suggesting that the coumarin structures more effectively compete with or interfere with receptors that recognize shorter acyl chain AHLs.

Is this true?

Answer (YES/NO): NO